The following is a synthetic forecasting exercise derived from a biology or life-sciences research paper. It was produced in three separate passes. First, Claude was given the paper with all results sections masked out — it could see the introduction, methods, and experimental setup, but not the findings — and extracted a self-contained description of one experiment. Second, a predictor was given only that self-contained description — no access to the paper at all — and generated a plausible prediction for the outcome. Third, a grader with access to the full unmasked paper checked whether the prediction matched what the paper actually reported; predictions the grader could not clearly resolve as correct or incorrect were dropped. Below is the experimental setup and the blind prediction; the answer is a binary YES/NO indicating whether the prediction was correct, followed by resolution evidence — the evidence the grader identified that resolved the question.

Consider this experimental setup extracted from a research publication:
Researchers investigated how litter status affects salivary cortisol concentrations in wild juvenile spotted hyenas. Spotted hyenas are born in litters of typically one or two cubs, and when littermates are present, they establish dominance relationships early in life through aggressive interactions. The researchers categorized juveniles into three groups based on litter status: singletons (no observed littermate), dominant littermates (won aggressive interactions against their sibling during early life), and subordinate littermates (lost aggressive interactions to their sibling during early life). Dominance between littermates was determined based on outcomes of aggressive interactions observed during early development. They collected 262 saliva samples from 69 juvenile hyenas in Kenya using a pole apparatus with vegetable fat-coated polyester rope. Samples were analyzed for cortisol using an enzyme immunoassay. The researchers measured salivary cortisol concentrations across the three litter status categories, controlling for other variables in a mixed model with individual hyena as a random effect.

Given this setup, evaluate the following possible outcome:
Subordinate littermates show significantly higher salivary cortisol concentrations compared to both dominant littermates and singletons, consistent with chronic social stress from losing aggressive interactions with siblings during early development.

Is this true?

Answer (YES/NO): NO